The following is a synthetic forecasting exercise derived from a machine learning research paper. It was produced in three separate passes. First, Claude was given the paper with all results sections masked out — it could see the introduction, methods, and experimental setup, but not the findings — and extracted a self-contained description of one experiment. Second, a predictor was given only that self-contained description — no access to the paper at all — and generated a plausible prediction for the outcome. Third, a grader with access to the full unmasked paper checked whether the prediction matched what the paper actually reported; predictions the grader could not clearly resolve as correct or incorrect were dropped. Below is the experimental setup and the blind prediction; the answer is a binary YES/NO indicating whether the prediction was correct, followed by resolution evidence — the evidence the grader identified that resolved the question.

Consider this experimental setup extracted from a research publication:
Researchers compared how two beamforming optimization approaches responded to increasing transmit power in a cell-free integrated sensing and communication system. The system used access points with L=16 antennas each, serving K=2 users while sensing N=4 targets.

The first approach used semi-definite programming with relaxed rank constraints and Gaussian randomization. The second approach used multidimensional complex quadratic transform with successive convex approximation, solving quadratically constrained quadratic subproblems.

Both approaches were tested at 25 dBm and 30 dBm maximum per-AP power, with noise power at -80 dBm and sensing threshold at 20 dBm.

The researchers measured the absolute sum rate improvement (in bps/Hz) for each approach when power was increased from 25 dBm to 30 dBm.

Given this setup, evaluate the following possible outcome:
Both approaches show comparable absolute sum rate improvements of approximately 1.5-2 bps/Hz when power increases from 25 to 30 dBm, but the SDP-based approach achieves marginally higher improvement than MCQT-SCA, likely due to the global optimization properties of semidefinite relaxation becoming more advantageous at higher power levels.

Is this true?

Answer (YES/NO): NO